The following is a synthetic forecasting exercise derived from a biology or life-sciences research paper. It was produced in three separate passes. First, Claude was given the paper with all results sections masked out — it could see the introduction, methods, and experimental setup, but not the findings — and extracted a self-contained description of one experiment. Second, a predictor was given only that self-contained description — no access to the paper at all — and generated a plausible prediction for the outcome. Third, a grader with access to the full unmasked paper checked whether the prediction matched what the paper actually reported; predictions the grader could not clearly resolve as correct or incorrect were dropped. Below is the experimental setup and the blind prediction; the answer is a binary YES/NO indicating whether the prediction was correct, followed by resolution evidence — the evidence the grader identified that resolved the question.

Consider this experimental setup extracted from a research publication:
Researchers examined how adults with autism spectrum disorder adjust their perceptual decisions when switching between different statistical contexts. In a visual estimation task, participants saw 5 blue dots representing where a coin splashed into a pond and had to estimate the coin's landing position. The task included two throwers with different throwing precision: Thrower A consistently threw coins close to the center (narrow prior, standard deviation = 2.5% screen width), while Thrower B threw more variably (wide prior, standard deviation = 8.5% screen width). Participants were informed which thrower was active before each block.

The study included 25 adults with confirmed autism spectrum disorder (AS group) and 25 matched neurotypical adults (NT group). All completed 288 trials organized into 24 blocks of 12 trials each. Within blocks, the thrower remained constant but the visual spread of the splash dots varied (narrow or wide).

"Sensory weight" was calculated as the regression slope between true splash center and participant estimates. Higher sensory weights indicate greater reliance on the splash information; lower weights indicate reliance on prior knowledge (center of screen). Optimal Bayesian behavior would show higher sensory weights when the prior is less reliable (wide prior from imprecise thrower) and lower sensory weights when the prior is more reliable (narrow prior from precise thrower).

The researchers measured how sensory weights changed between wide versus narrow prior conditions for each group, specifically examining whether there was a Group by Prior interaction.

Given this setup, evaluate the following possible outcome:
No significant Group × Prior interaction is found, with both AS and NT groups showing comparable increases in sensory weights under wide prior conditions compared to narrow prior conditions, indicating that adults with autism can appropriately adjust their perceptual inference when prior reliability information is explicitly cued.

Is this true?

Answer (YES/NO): NO